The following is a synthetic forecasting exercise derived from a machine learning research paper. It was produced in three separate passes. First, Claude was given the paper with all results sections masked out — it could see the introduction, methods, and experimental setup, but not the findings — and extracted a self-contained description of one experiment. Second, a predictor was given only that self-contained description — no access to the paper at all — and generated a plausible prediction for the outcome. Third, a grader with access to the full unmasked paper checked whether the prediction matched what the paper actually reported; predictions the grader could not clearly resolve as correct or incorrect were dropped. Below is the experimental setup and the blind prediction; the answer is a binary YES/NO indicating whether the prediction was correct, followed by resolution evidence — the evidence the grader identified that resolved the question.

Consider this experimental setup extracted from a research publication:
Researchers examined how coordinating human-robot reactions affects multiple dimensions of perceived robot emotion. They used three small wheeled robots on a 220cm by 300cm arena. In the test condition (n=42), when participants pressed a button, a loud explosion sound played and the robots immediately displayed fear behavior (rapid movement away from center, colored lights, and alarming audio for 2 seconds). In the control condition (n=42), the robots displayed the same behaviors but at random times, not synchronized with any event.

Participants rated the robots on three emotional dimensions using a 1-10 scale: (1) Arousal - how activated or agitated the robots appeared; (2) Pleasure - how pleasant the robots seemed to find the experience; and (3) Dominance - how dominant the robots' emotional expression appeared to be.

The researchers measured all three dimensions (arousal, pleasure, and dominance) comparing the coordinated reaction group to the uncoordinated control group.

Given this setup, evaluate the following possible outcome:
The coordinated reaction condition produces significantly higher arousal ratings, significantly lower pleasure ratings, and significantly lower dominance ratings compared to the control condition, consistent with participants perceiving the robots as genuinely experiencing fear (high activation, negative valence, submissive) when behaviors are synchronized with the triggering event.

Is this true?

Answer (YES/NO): NO